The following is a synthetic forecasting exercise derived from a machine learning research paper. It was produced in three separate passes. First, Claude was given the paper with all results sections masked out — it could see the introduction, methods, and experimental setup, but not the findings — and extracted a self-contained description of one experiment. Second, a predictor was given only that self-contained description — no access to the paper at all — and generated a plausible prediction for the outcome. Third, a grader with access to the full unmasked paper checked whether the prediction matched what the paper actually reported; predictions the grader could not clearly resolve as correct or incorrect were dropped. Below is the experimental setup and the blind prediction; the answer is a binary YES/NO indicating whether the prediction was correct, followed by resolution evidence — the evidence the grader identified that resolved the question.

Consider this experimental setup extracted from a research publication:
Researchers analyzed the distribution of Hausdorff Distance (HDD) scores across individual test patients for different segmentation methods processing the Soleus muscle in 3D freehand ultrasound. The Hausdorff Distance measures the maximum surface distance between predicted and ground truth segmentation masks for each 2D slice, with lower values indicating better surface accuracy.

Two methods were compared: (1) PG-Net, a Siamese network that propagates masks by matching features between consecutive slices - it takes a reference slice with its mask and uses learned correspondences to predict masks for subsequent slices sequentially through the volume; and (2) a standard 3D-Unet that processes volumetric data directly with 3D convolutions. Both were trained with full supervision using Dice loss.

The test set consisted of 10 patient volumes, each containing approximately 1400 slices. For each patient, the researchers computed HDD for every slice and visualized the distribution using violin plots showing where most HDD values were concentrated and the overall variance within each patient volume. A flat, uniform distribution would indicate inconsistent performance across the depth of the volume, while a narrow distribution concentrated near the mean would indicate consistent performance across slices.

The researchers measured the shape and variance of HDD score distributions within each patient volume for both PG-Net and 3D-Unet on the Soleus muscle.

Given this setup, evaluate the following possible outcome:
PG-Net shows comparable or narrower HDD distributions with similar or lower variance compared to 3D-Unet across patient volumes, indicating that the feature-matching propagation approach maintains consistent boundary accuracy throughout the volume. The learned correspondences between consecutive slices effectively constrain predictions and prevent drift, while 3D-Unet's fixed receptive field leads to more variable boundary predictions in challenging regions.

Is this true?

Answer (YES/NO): NO